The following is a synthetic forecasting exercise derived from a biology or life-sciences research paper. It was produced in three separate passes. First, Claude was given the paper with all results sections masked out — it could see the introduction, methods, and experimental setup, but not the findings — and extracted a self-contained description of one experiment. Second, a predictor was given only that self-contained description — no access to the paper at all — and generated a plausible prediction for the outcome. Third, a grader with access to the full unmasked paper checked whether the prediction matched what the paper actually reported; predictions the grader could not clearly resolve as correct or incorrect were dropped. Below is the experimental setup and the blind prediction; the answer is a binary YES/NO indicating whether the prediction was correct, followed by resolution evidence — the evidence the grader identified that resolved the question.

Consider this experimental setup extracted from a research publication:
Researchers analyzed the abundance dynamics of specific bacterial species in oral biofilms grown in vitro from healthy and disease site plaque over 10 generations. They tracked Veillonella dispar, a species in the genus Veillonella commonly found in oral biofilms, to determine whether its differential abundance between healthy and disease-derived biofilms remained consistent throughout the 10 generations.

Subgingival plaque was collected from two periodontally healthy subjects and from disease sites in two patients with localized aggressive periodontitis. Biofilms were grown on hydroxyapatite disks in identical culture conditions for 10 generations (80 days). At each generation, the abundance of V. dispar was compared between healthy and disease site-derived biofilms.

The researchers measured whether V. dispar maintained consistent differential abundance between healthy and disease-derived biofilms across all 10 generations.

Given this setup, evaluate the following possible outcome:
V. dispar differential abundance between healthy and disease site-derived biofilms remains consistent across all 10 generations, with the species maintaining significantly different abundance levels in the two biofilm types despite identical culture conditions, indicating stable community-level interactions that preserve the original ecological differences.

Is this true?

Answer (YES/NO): NO